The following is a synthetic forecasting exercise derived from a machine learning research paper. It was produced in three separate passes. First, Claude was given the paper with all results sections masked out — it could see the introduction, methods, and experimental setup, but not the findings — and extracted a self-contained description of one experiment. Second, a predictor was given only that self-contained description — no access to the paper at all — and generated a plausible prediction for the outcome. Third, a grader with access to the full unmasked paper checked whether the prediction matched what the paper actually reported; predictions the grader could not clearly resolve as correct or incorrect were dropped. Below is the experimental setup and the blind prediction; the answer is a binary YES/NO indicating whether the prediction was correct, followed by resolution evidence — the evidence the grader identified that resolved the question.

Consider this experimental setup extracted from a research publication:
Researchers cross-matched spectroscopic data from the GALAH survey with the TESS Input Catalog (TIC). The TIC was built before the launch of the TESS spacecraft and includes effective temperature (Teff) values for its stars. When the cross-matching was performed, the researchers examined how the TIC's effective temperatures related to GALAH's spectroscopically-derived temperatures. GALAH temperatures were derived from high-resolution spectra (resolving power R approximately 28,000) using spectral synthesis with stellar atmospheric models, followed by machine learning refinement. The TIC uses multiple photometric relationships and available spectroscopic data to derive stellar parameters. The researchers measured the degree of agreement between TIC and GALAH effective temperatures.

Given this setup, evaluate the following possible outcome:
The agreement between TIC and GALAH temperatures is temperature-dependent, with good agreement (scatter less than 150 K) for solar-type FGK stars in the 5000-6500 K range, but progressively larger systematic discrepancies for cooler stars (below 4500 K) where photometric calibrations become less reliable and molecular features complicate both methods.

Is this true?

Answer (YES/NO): NO